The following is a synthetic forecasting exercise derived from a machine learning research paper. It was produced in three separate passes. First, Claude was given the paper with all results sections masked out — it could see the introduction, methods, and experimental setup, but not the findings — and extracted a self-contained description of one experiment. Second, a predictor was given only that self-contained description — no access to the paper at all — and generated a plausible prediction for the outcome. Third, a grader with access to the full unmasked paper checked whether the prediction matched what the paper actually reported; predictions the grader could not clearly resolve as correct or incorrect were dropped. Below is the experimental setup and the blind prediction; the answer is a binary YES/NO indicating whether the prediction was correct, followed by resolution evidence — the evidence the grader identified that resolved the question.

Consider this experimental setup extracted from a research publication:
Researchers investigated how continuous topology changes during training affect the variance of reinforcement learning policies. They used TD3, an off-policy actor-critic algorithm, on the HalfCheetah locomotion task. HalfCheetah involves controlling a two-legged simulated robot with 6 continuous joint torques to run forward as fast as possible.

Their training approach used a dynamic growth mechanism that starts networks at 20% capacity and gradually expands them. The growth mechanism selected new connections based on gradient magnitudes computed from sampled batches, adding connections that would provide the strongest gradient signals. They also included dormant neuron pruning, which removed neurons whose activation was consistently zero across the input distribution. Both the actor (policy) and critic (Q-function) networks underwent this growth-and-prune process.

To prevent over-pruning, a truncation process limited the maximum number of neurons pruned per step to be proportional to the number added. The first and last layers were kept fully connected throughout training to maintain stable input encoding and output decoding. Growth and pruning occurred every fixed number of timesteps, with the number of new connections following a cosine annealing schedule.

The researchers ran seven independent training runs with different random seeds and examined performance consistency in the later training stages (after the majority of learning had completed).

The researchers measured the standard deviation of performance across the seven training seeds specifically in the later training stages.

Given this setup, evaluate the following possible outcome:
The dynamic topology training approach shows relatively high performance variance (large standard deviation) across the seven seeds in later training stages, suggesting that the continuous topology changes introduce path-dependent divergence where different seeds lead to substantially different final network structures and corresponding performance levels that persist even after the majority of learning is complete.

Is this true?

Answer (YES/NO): YES